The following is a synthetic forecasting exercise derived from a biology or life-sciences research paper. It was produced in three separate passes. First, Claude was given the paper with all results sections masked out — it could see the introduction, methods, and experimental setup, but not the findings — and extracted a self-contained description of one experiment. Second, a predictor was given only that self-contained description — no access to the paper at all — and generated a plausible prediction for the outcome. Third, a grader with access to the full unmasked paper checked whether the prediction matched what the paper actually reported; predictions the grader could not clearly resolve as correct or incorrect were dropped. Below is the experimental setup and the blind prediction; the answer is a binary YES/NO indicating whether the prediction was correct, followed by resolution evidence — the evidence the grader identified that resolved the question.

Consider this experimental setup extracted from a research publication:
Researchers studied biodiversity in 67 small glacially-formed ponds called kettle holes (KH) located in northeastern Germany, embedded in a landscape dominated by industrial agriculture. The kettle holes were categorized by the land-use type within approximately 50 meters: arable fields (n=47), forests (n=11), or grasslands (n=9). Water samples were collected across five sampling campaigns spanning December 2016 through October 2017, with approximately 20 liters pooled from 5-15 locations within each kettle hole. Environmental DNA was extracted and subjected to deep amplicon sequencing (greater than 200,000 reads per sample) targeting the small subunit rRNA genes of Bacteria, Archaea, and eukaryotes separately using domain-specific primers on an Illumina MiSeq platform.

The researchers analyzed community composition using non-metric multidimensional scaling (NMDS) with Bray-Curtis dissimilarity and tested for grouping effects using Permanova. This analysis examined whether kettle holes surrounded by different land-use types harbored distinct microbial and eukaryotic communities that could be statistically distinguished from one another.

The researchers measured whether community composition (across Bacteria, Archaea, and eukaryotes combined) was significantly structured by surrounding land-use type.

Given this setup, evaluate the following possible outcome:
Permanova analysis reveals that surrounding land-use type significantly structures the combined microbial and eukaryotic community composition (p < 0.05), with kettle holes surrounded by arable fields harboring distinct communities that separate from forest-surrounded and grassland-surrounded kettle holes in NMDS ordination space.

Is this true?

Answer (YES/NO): NO